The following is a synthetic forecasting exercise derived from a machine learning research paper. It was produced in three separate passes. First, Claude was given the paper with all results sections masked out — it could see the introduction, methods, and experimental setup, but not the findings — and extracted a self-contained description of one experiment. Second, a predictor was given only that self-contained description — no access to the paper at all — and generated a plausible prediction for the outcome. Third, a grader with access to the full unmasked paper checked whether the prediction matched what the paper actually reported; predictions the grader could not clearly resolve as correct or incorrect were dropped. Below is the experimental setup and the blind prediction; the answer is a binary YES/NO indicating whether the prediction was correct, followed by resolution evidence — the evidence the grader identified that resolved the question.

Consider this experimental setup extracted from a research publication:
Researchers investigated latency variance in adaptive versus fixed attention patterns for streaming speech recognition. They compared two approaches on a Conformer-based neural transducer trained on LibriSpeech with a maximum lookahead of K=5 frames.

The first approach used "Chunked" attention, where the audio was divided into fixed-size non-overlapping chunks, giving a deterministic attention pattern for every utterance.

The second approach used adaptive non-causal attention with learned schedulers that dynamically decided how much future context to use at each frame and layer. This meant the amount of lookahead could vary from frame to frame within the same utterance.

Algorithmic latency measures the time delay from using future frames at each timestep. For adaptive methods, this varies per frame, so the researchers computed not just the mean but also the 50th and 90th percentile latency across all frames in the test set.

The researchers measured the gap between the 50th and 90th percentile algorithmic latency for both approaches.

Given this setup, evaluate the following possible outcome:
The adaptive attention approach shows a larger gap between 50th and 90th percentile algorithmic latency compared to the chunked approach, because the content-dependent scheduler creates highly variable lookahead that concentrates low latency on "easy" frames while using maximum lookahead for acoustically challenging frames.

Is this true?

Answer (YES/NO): YES